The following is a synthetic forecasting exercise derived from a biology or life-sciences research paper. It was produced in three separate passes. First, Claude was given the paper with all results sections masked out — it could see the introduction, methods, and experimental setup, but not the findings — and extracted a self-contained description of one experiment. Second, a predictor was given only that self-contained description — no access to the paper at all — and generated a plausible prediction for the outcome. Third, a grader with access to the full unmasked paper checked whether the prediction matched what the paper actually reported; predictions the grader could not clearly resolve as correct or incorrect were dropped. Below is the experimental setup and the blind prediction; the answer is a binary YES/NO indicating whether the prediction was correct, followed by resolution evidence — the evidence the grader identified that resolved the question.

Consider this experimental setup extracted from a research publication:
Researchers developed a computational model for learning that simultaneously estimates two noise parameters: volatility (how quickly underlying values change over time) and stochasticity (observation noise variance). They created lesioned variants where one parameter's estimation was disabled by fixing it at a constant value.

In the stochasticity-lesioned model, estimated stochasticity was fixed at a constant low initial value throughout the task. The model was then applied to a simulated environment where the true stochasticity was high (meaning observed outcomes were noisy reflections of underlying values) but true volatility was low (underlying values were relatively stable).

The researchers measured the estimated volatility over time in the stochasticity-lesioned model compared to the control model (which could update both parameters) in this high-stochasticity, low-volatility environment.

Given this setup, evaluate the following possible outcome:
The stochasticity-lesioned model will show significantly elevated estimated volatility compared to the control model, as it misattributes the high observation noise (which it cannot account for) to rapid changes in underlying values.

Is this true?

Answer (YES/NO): YES